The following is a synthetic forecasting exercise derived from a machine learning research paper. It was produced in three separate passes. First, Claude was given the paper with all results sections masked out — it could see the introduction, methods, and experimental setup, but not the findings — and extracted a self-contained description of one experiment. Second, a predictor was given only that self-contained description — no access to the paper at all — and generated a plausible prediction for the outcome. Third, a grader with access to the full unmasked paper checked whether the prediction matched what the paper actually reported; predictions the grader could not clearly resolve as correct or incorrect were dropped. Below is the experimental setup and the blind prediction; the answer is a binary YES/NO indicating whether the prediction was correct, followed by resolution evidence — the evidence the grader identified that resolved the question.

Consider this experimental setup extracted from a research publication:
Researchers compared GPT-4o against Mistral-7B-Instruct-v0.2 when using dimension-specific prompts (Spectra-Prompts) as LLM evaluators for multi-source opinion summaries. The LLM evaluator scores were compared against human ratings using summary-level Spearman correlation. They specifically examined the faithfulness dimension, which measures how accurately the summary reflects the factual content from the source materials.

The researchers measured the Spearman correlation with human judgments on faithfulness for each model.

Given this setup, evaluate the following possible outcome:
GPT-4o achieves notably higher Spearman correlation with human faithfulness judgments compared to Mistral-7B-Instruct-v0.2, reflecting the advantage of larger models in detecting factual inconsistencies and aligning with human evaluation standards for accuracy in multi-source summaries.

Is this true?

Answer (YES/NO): NO